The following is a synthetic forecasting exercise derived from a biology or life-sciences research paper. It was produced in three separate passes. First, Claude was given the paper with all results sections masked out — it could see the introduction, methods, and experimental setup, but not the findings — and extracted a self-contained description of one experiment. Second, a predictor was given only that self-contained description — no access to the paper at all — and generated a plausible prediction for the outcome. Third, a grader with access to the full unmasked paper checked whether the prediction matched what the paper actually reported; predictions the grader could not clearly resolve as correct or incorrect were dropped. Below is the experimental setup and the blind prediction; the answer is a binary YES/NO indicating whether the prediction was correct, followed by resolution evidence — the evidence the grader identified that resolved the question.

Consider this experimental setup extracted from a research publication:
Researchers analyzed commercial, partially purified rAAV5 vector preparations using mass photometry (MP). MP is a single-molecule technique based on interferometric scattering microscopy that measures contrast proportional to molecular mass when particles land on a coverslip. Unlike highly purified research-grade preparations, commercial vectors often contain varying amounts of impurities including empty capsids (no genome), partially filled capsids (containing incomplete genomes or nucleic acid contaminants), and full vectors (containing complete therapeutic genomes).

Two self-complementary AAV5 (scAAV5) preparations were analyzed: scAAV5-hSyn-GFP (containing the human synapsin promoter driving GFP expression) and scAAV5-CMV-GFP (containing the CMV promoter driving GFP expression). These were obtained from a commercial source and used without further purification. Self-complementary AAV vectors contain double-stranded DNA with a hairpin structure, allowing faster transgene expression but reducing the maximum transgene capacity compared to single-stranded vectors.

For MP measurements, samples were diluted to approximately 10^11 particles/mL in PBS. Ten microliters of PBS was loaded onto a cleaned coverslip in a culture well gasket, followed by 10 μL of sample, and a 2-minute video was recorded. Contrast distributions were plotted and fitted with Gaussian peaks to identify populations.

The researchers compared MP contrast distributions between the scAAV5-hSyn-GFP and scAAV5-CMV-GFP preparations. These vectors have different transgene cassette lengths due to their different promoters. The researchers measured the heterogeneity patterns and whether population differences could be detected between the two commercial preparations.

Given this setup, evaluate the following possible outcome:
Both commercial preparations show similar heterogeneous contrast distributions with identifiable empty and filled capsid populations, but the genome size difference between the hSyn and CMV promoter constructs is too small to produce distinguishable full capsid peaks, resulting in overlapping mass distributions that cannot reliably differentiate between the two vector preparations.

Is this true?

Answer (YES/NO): NO